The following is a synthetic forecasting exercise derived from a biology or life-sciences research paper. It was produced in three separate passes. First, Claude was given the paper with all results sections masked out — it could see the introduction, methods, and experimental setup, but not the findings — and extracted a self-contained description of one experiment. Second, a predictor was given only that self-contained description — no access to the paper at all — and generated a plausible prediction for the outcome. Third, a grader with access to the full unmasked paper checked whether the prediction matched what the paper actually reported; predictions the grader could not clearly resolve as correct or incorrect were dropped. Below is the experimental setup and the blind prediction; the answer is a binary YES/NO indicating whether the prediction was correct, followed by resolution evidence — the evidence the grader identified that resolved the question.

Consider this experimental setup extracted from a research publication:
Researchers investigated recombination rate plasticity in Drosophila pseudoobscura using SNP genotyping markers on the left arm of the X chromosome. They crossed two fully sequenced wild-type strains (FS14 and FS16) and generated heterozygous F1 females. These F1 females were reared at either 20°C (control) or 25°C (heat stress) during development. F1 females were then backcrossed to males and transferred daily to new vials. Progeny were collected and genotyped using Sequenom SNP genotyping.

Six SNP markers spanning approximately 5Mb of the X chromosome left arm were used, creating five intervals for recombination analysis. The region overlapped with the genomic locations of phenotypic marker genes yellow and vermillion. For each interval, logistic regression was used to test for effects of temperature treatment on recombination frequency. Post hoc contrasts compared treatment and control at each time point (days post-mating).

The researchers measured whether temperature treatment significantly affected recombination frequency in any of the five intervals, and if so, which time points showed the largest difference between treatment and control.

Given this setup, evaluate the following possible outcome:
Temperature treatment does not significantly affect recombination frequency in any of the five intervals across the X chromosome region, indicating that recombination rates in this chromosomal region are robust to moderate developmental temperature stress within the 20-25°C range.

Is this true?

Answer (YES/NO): NO